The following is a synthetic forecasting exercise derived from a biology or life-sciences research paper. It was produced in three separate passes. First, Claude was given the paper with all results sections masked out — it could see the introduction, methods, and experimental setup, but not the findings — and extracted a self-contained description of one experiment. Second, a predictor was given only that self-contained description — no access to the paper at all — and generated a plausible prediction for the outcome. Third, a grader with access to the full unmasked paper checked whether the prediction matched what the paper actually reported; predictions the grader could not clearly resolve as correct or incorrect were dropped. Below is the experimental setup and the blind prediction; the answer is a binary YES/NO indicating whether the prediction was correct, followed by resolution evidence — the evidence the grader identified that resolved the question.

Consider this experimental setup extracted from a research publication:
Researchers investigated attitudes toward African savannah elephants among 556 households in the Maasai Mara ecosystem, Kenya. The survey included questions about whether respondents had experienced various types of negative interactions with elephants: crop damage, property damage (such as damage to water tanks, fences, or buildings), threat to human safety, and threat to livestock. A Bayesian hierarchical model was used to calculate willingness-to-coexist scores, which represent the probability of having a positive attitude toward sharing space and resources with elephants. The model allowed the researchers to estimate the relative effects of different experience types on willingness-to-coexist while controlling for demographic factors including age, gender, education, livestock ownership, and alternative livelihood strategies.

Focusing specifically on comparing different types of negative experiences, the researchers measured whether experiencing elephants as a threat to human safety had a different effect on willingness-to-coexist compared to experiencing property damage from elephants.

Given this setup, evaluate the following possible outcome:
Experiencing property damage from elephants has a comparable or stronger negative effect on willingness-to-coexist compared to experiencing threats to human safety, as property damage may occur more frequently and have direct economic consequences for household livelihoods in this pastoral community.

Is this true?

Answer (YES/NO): NO